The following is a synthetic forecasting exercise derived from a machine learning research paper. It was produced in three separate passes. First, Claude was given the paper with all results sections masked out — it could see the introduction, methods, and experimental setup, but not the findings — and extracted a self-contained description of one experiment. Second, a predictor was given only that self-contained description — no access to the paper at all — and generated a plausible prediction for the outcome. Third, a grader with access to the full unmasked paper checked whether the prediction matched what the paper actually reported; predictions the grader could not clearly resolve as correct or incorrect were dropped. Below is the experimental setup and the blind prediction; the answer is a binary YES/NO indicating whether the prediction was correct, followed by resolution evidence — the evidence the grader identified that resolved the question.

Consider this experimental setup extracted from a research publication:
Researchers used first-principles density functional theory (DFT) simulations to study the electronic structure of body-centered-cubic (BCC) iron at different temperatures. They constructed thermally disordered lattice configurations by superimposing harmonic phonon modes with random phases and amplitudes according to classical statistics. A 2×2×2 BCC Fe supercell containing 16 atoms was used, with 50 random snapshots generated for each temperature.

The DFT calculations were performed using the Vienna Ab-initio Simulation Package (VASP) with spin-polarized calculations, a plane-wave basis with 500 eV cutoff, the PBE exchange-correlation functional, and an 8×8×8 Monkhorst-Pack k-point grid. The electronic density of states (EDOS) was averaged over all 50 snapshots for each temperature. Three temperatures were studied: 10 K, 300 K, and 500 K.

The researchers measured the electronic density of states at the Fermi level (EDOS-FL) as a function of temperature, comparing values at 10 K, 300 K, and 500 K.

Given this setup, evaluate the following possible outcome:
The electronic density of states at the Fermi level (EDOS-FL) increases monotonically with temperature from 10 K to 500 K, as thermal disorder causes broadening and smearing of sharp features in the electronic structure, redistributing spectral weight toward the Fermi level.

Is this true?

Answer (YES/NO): YES